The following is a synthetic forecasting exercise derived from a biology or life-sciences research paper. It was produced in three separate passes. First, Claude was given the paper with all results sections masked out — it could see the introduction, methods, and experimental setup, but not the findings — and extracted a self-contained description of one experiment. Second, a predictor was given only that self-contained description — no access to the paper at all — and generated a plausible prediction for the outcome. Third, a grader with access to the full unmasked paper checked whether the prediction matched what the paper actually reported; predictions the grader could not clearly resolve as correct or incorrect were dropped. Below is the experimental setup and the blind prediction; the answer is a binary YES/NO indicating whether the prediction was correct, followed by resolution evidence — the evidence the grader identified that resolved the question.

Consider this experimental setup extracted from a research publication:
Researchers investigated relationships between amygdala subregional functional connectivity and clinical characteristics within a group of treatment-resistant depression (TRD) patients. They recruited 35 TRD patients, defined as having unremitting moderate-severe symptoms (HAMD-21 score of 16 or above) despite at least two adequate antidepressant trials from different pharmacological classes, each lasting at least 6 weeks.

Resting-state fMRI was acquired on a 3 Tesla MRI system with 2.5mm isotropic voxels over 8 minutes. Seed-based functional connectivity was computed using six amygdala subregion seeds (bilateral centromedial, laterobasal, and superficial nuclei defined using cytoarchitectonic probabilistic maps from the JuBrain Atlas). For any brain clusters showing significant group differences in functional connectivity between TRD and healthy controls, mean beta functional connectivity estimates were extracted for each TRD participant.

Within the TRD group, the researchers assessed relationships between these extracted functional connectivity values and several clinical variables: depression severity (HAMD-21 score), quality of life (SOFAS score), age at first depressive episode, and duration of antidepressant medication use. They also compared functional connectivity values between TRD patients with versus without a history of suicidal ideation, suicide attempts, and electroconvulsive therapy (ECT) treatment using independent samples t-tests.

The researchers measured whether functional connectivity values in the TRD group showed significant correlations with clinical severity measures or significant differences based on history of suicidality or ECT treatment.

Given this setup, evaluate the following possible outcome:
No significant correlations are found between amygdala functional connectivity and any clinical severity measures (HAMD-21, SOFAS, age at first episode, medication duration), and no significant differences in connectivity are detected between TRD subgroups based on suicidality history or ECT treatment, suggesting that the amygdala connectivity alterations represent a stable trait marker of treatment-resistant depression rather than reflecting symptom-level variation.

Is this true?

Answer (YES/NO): YES